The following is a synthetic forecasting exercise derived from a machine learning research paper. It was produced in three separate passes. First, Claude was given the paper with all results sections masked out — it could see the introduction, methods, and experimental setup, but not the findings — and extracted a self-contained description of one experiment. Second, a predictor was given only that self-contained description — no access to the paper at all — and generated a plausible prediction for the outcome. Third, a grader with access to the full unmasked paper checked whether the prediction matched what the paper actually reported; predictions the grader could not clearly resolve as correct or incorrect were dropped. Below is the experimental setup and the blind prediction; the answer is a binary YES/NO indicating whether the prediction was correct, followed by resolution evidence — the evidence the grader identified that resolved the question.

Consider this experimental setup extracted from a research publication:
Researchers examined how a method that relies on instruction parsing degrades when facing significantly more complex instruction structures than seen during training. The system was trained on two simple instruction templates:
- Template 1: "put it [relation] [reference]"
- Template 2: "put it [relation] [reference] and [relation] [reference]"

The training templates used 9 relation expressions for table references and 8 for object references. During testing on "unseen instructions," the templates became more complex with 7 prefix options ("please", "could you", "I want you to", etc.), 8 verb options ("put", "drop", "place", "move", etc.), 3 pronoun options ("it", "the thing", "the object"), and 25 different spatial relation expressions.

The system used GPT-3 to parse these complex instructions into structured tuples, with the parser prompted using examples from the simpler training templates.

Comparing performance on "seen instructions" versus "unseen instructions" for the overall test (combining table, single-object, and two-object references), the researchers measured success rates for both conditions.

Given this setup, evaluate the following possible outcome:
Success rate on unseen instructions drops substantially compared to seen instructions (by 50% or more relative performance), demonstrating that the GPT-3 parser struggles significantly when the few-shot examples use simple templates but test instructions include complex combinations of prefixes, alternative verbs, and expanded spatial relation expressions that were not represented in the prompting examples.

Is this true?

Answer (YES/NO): NO